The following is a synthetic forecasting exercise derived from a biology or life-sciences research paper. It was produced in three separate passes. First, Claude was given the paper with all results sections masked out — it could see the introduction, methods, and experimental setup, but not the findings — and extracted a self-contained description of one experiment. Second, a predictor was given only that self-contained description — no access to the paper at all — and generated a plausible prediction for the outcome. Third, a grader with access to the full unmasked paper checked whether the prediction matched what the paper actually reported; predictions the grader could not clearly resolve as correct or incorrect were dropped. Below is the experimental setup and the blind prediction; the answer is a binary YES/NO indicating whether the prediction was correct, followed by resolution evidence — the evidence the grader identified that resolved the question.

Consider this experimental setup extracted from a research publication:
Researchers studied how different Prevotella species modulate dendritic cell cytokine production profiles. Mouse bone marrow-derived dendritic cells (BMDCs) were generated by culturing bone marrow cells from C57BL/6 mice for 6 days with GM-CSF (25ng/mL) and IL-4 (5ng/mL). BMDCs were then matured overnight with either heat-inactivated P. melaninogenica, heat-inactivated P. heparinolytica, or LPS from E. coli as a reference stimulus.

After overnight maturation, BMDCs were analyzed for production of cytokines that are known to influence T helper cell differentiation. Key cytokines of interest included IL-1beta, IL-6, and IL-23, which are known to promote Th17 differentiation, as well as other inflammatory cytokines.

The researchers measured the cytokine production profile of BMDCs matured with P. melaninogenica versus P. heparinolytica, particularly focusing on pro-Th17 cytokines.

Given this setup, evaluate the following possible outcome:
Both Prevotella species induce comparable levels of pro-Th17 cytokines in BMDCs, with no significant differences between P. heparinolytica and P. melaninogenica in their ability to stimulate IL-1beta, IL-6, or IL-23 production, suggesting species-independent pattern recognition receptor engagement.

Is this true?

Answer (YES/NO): NO